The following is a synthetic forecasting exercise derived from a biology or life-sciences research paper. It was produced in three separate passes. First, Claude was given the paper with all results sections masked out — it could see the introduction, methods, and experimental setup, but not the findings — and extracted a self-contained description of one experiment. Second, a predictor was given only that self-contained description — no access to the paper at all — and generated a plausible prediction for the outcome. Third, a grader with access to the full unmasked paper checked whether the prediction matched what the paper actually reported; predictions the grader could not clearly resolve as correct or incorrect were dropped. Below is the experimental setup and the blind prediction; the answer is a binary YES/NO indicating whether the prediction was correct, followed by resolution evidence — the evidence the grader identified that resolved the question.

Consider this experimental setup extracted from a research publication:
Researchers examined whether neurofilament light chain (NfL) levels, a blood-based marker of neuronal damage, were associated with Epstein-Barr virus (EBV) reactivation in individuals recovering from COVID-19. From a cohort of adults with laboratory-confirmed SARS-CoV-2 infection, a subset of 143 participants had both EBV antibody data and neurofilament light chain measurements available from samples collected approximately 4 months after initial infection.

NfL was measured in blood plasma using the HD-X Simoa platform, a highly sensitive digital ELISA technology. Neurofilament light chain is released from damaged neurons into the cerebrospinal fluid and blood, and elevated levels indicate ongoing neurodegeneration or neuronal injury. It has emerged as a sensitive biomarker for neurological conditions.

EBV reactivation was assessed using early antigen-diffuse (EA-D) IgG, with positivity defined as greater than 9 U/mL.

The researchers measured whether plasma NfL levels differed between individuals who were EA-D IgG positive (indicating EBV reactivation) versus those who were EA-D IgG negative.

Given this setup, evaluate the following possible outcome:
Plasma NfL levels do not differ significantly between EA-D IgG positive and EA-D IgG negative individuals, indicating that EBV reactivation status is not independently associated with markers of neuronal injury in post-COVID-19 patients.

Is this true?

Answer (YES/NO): YES